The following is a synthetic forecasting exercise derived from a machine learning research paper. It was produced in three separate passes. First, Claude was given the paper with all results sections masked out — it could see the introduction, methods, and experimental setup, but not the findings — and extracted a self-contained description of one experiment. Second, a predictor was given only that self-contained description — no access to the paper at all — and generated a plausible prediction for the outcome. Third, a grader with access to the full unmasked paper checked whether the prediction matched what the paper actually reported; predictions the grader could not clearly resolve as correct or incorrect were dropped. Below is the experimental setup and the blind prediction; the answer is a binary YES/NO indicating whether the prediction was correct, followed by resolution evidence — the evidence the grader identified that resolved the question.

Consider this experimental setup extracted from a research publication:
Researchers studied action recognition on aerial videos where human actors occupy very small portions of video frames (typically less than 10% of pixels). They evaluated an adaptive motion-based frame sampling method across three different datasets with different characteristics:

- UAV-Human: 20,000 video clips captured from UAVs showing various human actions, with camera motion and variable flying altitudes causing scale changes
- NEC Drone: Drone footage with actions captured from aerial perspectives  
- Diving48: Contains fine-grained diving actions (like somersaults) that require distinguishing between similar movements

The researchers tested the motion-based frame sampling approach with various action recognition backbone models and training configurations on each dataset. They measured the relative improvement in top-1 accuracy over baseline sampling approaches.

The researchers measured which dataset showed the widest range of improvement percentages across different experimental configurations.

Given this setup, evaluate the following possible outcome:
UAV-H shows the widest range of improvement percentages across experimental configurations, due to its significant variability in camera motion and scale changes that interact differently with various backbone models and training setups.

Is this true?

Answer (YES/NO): YES